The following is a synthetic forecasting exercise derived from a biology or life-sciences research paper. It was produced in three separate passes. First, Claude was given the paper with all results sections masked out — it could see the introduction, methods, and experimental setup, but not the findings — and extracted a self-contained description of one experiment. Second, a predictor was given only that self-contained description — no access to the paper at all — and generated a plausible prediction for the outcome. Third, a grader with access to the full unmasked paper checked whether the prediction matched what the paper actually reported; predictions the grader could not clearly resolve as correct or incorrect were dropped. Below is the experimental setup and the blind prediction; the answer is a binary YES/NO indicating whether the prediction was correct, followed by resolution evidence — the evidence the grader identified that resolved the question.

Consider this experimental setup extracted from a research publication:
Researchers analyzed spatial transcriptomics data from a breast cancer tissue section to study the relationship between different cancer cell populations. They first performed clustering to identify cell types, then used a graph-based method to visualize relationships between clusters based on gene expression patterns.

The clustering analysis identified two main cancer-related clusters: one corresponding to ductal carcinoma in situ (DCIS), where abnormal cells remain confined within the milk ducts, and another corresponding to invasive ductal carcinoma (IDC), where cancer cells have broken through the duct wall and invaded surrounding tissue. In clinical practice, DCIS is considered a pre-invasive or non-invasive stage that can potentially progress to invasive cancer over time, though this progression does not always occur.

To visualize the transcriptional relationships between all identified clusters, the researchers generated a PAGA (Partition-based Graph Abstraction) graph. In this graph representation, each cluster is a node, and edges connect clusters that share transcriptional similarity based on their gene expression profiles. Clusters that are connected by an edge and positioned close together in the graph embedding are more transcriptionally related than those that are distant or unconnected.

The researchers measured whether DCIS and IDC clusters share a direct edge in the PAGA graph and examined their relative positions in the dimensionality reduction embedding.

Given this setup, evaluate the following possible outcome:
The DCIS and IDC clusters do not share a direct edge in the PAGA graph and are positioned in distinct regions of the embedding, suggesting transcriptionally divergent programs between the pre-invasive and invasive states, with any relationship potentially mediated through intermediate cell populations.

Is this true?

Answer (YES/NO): NO